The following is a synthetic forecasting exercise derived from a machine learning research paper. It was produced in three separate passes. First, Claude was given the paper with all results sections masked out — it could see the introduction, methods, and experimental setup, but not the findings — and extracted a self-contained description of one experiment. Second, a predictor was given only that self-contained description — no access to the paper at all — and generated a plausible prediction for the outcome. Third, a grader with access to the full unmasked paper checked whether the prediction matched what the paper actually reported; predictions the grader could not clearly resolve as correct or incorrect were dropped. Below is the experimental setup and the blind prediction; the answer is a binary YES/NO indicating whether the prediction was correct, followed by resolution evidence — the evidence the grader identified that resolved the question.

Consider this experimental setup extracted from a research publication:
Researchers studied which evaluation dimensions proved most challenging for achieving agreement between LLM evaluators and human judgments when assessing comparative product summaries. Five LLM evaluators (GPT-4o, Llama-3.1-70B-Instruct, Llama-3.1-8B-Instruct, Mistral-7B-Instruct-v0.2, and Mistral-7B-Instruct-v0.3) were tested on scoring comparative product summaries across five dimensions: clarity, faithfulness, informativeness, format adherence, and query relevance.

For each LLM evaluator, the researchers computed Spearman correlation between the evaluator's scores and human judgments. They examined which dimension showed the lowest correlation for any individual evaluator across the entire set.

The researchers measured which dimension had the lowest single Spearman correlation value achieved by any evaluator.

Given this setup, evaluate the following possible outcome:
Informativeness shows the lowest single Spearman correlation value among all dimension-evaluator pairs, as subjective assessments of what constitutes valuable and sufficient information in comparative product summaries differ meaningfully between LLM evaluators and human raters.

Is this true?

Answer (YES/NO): NO